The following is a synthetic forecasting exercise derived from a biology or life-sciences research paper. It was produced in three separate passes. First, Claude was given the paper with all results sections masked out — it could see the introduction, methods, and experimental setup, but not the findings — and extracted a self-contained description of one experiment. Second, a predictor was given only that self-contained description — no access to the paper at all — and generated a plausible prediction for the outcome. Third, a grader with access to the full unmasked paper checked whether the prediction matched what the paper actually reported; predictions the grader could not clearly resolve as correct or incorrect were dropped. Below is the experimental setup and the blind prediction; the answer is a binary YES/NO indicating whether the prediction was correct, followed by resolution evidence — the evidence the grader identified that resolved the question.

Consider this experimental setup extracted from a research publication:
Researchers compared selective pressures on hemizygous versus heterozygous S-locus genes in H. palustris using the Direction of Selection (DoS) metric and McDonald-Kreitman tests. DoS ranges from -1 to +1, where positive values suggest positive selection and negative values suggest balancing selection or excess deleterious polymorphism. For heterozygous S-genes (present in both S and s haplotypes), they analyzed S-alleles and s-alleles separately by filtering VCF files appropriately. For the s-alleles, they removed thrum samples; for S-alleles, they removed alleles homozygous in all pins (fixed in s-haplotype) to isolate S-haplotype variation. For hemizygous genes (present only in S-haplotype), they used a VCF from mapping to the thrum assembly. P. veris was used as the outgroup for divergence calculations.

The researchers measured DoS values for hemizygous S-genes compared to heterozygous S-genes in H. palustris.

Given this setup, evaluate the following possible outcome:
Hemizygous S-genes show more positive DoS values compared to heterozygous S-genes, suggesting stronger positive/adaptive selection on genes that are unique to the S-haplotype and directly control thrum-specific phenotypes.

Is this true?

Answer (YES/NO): NO